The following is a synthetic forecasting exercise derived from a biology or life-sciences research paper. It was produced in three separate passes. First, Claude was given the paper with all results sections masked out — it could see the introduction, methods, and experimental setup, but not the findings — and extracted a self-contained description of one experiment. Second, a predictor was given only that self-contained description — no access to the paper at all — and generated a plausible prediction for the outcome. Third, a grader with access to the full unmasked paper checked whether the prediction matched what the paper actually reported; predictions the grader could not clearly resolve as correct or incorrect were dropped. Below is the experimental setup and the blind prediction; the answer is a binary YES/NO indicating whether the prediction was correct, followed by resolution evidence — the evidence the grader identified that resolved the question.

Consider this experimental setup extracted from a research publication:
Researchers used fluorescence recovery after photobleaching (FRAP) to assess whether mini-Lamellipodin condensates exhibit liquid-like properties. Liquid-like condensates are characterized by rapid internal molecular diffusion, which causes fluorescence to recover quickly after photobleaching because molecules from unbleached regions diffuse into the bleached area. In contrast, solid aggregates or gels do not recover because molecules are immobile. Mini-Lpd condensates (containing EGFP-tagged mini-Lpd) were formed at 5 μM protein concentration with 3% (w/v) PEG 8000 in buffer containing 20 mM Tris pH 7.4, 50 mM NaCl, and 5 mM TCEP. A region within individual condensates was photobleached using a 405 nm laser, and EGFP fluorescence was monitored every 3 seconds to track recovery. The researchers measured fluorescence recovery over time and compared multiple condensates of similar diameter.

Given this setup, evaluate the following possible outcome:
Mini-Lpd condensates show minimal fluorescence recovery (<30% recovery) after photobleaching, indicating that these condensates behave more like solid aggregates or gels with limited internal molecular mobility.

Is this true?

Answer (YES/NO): NO